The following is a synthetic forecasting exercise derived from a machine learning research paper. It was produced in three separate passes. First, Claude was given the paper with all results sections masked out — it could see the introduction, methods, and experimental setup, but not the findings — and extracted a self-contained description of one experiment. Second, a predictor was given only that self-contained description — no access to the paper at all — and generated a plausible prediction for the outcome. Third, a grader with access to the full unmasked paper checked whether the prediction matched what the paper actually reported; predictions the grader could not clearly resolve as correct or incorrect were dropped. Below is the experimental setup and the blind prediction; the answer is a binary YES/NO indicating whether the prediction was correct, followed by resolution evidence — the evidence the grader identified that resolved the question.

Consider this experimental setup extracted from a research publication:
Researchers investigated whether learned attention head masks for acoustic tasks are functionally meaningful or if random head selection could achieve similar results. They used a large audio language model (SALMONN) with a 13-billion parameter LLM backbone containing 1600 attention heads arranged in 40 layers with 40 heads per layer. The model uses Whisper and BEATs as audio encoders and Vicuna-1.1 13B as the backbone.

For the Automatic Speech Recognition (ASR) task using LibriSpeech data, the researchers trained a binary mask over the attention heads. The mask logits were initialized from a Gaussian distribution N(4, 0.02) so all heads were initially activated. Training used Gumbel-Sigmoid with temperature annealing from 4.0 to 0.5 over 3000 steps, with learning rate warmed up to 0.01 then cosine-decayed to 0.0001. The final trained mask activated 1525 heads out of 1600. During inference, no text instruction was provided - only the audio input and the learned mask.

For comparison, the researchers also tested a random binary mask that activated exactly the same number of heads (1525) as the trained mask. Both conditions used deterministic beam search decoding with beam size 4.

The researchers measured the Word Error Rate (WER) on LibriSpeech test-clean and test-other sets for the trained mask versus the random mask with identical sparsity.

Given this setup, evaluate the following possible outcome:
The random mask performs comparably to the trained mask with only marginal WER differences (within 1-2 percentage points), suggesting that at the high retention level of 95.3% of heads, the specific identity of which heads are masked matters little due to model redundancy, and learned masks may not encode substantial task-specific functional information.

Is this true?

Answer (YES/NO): NO